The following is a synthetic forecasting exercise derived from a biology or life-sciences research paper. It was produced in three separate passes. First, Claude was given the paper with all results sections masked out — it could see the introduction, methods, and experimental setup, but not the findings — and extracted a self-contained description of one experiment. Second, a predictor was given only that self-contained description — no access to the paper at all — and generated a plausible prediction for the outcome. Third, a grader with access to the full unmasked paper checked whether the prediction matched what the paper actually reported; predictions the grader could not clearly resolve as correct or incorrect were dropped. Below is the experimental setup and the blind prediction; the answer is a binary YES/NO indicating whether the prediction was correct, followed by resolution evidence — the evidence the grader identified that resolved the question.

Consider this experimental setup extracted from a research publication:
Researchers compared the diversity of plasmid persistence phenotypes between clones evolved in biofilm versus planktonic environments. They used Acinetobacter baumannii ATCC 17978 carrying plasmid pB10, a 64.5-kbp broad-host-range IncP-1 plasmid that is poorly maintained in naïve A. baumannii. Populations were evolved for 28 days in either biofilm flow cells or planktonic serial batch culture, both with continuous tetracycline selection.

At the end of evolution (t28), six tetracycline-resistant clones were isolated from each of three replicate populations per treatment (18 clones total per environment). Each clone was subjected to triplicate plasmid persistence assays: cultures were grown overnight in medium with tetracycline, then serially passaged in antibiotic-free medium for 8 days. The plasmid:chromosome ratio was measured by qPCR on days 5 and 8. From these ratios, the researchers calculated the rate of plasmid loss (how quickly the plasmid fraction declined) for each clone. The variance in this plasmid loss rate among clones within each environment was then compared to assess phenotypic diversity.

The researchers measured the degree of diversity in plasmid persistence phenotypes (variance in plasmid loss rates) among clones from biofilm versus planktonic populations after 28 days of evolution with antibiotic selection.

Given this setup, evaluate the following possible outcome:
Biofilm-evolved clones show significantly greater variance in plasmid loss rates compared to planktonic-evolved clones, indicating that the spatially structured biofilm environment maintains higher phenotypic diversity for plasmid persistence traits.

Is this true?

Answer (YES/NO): YES